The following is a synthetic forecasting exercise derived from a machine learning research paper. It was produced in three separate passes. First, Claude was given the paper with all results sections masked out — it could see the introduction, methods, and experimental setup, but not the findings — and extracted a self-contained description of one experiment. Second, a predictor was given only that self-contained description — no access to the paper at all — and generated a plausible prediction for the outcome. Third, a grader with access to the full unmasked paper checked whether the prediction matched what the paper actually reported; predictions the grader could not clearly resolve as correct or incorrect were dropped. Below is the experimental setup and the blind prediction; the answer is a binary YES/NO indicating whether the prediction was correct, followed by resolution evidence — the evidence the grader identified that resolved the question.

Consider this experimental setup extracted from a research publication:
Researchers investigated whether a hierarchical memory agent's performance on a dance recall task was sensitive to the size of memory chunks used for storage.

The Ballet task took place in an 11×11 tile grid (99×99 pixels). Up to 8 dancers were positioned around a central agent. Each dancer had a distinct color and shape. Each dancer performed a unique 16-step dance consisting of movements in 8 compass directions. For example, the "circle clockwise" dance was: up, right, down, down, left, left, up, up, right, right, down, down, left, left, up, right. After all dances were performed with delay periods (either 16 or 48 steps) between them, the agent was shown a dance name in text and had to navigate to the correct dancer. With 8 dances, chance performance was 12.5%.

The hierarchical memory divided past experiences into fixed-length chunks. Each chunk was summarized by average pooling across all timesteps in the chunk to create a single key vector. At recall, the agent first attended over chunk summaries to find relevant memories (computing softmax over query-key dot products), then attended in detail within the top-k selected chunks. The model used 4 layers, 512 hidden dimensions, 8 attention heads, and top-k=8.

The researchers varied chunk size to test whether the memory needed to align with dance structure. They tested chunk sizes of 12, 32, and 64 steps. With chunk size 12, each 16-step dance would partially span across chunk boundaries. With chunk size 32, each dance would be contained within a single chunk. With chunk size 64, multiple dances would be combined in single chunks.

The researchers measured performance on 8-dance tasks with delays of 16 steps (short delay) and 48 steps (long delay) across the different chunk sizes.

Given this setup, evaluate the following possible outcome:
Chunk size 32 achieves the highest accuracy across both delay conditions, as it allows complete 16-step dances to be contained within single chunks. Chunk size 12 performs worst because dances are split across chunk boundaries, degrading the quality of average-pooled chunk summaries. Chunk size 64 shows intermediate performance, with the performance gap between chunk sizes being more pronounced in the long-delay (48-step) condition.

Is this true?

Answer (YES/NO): NO